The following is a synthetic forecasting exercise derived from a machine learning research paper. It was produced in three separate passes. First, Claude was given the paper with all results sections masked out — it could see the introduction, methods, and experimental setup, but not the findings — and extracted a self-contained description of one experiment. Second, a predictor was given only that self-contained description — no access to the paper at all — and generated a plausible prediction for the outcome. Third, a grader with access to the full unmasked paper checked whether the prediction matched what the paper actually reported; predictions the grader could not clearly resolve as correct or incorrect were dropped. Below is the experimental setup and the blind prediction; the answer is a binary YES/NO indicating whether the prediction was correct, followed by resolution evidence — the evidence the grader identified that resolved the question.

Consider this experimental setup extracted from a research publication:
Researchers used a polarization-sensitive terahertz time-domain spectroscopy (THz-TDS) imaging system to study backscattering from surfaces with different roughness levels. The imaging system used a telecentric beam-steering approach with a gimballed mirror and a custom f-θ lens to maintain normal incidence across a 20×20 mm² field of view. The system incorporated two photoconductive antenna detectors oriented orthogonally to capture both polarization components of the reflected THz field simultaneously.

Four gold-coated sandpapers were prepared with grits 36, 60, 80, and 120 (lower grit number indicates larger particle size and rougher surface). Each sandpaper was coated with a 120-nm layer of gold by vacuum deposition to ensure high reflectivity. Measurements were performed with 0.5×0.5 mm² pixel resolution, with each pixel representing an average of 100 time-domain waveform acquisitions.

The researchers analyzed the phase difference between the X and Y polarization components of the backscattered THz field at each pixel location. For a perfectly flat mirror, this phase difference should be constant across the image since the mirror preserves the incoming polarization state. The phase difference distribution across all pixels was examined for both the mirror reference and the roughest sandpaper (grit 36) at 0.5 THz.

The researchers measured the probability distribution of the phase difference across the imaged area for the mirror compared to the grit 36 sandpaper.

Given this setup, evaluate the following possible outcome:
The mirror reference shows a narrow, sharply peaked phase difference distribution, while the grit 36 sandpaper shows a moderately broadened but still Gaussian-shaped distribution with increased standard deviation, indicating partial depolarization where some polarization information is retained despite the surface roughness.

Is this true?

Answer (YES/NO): NO